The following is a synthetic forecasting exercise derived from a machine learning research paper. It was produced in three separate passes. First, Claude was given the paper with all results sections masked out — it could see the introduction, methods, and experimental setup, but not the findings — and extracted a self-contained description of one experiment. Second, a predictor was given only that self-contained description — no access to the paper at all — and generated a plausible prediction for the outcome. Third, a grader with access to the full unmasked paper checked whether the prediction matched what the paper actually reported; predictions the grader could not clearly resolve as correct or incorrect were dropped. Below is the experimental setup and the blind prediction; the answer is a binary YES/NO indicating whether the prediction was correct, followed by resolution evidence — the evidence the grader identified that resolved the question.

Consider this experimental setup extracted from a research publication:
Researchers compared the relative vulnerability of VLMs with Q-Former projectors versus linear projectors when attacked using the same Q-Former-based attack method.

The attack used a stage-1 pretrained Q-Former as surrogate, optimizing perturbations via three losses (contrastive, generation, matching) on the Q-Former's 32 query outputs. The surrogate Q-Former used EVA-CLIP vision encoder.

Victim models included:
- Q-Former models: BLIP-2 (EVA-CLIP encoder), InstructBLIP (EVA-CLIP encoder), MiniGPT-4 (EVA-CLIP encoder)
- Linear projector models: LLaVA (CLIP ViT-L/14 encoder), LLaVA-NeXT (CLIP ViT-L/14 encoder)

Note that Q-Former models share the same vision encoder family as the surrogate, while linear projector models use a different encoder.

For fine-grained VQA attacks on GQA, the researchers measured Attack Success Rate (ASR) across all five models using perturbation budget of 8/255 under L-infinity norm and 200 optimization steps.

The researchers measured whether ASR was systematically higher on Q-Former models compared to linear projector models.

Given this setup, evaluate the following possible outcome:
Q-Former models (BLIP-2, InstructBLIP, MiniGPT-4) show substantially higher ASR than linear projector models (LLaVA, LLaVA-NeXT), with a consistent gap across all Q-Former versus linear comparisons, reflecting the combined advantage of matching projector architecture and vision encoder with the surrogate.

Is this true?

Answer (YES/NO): NO